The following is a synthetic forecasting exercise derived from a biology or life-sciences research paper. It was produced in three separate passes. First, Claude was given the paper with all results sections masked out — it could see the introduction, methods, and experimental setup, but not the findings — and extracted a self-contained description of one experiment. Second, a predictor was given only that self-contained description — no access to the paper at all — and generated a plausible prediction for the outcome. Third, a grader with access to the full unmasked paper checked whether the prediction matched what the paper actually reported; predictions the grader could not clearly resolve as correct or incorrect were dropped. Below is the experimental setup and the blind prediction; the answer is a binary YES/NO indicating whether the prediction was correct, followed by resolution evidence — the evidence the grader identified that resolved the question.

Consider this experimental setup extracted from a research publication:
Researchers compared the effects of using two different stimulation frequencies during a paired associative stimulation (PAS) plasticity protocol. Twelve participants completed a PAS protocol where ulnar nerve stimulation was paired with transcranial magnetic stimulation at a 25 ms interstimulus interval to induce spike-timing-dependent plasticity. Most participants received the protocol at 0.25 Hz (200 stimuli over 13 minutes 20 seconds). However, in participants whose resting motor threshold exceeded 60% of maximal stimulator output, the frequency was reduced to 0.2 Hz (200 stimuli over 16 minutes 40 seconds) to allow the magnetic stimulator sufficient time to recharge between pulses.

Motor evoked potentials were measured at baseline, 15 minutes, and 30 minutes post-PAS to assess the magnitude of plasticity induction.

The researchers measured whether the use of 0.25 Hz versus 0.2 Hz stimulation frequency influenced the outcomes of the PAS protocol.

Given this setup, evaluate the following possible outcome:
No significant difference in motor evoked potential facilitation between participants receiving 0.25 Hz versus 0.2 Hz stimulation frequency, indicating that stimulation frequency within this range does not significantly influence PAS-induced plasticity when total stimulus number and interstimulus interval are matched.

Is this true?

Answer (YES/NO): YES